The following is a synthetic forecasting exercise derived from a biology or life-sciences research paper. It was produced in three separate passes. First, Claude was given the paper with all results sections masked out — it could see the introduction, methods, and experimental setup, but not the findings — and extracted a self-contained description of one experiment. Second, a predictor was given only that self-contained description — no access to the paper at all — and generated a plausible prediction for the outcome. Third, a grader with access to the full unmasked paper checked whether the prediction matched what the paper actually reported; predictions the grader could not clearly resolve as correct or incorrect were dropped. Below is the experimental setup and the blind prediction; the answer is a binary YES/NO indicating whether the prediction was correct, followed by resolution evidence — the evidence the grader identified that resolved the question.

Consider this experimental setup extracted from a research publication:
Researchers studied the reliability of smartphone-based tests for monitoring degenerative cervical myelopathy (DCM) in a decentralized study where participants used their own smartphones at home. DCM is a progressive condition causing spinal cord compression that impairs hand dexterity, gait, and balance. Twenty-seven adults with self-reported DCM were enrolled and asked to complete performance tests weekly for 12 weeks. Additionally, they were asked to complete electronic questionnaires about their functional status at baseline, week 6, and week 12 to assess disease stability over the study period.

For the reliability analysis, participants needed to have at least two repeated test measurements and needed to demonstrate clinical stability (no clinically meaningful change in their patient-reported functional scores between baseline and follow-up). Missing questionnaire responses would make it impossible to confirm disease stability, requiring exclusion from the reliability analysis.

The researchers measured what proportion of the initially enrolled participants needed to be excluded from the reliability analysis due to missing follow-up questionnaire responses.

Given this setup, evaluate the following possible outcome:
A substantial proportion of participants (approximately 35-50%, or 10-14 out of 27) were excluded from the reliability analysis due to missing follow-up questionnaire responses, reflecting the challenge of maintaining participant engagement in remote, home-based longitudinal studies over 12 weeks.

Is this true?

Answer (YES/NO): NO